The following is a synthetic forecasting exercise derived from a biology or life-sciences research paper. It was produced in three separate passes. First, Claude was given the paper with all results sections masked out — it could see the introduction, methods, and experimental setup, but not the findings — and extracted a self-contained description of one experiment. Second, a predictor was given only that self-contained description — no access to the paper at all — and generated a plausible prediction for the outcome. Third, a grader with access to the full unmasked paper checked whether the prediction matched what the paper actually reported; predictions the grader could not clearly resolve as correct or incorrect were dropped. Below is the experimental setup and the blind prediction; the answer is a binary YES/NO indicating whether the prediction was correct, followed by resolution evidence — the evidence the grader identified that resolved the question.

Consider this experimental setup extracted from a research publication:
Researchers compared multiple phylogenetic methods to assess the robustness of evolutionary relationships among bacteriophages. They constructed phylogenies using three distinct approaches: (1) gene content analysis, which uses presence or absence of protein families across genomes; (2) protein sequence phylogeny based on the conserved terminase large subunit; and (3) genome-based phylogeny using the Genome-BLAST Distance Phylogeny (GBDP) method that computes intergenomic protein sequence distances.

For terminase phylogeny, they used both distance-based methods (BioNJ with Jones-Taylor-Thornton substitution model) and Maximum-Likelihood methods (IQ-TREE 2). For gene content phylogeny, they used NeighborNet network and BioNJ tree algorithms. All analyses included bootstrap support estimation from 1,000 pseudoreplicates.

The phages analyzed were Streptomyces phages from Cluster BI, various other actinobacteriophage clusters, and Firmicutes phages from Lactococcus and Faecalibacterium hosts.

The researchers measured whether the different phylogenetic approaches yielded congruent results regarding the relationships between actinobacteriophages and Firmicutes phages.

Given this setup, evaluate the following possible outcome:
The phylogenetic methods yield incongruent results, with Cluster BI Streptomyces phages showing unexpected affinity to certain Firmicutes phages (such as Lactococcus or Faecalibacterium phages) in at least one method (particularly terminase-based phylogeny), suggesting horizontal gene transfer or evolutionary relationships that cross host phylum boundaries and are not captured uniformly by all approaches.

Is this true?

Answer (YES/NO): NO